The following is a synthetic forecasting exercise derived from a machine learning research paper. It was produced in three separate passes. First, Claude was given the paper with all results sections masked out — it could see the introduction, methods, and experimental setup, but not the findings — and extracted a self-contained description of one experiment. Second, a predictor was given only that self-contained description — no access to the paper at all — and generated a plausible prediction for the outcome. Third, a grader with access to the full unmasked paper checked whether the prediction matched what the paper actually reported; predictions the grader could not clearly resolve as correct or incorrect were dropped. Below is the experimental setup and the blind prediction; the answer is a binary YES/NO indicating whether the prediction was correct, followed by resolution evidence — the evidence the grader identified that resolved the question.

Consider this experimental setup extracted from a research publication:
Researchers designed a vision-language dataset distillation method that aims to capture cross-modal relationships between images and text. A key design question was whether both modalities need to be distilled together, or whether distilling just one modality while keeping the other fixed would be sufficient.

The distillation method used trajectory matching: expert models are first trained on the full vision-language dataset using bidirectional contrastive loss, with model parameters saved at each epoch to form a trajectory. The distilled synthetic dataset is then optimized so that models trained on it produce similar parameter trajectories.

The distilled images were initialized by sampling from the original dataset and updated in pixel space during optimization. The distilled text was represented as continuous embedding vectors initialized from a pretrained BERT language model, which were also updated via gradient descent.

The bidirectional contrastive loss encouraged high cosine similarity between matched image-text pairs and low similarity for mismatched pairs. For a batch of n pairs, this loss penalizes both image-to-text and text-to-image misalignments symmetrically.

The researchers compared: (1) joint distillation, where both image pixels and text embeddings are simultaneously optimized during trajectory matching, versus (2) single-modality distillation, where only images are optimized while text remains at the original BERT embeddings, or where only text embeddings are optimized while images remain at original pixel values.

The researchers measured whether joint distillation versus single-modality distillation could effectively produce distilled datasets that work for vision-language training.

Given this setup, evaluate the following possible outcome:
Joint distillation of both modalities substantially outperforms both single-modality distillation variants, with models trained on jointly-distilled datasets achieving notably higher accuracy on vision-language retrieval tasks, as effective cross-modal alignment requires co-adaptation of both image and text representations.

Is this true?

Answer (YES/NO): YES